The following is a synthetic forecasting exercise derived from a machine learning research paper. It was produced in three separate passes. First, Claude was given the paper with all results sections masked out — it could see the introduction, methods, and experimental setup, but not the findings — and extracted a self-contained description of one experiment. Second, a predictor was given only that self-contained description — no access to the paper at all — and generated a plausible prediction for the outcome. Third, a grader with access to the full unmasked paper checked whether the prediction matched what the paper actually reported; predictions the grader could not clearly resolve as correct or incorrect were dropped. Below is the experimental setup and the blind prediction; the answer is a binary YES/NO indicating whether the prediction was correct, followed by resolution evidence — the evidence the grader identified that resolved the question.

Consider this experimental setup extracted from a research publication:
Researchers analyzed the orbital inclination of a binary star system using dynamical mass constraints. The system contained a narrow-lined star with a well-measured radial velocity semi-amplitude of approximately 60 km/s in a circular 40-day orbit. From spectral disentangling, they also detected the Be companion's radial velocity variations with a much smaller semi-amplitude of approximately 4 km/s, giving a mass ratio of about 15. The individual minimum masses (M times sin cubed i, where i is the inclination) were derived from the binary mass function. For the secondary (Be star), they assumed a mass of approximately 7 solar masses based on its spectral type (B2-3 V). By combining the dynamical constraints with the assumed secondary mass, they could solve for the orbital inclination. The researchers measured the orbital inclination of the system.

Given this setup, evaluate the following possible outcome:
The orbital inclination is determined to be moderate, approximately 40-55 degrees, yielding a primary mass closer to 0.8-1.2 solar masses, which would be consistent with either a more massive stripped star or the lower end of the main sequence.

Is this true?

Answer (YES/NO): NO